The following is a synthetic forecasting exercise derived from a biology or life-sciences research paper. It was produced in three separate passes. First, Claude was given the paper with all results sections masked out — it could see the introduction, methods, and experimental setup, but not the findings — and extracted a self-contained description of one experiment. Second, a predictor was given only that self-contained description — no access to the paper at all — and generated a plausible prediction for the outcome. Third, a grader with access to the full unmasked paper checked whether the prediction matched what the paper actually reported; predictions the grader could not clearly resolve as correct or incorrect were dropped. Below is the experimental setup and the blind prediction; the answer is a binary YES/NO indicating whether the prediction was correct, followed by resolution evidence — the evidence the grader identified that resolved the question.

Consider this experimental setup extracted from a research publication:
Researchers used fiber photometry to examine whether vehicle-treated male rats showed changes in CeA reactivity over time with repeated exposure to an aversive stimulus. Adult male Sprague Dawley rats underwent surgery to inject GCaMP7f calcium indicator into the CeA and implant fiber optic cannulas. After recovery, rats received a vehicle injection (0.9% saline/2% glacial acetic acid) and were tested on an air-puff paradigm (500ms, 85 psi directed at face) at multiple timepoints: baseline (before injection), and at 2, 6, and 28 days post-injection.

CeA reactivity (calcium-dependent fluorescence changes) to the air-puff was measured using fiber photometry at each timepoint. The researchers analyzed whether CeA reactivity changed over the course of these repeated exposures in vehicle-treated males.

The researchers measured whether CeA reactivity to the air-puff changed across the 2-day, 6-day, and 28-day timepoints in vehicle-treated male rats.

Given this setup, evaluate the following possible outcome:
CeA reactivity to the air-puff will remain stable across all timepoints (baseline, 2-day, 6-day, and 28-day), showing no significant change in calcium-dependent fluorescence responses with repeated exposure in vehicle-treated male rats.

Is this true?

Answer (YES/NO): NO